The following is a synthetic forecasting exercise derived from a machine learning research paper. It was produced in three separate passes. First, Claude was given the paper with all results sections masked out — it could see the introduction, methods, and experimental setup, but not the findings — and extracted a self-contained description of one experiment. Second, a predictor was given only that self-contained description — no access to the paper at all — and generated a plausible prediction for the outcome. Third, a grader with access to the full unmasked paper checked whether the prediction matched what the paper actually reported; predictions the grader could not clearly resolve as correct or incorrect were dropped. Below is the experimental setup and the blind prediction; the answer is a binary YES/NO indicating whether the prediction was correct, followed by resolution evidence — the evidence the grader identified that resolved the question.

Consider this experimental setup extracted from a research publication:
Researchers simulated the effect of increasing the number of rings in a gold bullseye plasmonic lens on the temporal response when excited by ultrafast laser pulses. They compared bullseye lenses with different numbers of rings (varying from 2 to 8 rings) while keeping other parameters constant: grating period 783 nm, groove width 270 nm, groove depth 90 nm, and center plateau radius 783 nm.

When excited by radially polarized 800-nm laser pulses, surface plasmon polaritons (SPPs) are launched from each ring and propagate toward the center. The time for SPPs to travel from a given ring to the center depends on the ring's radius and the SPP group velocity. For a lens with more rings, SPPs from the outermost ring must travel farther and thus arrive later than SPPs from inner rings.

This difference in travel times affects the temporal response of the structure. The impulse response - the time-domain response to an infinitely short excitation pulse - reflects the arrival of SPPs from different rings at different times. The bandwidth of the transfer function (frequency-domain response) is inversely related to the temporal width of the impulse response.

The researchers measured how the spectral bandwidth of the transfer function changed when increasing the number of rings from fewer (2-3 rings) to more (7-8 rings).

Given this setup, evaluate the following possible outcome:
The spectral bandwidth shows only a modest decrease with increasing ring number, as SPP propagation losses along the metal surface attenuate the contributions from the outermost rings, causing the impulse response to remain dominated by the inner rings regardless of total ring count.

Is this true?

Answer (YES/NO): NO